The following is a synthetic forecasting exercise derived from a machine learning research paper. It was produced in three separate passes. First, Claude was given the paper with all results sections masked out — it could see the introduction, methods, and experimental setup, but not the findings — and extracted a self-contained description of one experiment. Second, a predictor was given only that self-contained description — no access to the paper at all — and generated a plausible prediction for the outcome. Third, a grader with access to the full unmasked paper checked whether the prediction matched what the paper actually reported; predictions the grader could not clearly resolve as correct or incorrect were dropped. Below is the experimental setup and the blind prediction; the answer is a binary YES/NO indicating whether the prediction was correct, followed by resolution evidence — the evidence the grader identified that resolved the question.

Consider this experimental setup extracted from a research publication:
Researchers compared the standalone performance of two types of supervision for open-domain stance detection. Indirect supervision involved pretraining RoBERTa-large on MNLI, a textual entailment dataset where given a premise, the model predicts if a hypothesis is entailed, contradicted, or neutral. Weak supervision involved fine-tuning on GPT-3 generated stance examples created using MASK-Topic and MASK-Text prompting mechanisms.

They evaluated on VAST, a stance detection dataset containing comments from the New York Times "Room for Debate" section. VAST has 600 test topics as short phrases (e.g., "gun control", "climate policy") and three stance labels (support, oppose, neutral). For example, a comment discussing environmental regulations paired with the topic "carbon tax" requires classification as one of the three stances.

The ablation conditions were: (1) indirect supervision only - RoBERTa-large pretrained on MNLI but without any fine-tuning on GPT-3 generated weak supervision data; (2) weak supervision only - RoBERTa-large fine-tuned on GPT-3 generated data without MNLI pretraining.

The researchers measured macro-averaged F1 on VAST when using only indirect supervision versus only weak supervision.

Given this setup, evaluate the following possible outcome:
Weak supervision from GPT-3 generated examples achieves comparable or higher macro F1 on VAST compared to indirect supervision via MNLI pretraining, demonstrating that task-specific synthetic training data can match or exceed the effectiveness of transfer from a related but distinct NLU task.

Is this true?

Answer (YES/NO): YES